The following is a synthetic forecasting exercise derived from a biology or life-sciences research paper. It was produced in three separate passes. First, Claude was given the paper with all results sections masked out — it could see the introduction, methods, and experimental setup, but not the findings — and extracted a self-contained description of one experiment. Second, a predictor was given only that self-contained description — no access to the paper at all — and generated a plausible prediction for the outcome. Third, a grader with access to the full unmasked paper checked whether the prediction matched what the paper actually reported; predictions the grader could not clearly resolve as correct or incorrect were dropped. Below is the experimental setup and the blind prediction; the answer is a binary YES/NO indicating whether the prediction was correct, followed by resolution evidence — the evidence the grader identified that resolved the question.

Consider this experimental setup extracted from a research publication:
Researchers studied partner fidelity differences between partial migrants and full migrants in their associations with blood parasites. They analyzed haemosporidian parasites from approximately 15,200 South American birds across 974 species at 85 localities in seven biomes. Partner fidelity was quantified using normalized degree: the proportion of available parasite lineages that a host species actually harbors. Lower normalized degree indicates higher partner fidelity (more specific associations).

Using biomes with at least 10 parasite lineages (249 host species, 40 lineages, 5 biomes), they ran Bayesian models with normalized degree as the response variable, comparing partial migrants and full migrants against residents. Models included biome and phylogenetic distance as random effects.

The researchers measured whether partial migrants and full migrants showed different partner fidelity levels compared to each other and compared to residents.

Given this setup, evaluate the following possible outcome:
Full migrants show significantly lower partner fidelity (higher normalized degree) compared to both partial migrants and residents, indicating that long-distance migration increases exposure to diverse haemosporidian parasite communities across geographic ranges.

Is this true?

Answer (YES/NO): NO